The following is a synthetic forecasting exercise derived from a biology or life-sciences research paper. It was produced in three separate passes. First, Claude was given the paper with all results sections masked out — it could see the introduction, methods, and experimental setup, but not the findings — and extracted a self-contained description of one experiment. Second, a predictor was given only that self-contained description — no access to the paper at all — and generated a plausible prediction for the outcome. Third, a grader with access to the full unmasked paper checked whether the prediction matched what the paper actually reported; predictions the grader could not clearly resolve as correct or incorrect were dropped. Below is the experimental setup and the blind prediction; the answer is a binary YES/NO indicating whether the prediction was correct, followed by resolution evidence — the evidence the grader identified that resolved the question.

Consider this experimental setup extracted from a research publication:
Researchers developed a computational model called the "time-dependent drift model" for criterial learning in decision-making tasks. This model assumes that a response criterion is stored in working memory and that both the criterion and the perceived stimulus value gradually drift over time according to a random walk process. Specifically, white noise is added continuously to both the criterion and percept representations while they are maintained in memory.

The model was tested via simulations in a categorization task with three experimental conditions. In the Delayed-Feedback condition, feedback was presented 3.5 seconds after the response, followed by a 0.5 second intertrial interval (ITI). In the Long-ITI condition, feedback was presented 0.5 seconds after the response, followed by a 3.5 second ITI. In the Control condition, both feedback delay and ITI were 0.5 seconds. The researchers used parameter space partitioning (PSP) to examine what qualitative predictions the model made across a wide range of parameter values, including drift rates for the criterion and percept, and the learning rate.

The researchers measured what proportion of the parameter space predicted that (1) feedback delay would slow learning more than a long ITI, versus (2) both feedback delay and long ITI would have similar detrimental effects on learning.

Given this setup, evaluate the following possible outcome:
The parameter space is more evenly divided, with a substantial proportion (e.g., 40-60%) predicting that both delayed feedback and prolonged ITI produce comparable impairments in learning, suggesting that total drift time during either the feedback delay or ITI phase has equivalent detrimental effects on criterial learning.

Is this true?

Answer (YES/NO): NO